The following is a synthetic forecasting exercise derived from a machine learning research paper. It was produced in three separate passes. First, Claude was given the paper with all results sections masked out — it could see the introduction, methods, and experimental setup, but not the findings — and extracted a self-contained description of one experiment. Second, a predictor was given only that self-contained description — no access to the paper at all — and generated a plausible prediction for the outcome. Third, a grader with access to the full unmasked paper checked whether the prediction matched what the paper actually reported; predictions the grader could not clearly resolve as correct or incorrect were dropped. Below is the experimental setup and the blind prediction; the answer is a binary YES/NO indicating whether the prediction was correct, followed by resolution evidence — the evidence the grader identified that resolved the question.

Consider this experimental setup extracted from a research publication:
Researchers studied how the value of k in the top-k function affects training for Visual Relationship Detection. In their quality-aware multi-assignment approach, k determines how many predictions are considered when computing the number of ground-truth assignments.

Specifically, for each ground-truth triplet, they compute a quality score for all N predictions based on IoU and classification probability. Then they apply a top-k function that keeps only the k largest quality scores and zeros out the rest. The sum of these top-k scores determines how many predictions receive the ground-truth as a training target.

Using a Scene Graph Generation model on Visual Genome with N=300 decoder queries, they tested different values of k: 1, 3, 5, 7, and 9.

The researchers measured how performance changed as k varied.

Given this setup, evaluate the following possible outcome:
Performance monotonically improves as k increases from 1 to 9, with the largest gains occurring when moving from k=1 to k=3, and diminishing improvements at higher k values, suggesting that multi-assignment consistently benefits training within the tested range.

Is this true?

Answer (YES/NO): NO